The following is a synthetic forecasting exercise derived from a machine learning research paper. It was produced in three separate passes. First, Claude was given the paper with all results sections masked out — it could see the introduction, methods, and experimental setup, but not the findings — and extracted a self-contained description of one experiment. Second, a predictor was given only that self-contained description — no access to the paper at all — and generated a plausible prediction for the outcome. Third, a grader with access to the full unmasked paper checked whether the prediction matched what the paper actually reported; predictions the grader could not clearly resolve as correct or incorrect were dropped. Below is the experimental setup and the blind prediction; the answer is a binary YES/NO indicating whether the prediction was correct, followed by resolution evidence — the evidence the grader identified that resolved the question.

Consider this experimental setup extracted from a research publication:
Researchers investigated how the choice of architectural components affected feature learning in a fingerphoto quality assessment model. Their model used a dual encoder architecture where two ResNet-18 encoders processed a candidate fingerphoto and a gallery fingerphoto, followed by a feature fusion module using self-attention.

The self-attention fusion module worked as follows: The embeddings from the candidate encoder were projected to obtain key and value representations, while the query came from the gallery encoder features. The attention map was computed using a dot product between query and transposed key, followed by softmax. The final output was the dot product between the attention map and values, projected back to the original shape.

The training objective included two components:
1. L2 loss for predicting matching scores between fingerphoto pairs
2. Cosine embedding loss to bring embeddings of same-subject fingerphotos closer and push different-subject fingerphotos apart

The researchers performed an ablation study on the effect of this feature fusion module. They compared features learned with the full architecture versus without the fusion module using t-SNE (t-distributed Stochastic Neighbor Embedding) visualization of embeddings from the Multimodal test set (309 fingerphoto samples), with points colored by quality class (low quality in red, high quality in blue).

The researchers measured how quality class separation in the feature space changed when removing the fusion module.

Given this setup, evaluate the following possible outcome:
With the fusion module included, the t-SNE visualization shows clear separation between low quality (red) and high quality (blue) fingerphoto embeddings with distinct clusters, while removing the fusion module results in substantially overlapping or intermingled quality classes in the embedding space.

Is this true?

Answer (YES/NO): YES